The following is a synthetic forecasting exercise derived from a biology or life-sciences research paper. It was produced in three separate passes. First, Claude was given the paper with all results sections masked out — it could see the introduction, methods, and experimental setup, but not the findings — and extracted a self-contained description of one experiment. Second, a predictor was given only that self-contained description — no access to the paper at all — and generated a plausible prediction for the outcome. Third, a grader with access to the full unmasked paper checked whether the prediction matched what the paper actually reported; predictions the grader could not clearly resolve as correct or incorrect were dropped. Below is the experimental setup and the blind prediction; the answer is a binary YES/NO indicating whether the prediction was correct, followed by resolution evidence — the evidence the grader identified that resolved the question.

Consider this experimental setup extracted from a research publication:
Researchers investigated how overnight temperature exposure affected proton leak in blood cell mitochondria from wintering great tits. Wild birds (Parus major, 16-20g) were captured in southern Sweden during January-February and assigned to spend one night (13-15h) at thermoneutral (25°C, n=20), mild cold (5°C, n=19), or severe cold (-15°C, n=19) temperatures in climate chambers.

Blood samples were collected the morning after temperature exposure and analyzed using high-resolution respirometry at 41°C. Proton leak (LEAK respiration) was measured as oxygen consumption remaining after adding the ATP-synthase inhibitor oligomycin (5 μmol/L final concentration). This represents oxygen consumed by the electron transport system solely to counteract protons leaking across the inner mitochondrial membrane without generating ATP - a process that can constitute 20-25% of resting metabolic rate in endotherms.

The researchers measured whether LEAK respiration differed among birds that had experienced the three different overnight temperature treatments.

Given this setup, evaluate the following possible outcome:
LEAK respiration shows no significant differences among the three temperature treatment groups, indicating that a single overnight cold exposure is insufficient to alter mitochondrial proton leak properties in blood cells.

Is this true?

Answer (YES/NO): NO